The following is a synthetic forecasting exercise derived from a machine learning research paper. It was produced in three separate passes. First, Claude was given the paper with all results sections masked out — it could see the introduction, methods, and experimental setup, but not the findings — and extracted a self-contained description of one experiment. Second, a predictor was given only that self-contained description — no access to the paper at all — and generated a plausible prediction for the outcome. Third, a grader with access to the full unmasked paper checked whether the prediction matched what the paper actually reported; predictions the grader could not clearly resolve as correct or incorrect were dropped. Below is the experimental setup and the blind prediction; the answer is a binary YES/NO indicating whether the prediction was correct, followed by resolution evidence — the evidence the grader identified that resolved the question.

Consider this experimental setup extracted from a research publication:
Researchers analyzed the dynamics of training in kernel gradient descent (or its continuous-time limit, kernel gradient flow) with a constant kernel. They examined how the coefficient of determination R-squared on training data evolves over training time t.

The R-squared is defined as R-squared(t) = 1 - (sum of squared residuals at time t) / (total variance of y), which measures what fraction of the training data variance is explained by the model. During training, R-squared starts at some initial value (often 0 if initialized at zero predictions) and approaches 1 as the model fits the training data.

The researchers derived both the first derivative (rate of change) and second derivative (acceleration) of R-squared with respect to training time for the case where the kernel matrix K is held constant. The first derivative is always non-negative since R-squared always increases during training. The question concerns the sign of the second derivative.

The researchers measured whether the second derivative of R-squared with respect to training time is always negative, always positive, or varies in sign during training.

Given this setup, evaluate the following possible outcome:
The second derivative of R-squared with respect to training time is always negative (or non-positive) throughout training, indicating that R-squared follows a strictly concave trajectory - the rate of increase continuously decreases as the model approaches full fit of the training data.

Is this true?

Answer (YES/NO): YES